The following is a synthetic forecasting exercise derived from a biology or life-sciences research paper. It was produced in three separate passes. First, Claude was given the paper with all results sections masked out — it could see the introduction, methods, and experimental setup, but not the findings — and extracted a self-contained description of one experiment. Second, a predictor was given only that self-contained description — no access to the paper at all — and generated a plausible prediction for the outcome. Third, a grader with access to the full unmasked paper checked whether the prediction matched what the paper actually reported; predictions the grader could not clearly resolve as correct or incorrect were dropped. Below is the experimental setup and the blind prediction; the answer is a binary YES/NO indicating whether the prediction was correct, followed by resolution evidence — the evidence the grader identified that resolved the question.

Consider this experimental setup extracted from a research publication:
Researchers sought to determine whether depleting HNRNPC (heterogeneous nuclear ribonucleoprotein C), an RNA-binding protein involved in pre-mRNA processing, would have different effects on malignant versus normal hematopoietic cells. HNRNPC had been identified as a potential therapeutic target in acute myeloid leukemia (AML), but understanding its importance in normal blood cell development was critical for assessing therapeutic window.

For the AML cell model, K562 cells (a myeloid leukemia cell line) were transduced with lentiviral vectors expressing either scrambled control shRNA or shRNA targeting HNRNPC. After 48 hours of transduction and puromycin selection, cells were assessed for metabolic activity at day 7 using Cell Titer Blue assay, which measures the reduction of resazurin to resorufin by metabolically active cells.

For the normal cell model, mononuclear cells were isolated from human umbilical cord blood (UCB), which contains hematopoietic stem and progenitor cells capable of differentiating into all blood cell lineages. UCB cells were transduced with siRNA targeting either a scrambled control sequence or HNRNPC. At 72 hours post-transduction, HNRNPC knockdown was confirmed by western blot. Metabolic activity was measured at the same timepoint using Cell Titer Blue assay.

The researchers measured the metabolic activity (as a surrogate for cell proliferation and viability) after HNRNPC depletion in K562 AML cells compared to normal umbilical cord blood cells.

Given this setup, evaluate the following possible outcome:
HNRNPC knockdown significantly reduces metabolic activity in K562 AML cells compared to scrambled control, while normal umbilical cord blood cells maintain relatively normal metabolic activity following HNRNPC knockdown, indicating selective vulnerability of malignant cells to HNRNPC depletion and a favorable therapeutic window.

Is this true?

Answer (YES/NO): YES